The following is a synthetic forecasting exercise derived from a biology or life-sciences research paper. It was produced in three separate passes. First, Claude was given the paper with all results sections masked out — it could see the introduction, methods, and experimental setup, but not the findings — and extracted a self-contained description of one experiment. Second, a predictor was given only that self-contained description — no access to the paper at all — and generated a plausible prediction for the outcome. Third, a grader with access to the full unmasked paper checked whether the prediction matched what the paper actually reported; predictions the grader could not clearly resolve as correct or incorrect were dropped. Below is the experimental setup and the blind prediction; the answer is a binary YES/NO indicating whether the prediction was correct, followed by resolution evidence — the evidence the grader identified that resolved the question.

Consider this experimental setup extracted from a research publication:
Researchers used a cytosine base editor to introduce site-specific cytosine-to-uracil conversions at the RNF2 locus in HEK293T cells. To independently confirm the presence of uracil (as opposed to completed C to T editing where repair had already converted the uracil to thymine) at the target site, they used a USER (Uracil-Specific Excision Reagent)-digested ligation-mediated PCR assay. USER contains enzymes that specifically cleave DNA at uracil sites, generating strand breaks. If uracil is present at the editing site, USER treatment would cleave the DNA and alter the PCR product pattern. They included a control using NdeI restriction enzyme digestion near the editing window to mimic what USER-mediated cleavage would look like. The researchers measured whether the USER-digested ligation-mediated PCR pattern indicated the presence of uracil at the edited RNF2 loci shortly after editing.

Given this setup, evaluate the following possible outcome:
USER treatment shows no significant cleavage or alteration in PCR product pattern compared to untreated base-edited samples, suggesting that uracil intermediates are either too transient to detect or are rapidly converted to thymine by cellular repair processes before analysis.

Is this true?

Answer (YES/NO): NO